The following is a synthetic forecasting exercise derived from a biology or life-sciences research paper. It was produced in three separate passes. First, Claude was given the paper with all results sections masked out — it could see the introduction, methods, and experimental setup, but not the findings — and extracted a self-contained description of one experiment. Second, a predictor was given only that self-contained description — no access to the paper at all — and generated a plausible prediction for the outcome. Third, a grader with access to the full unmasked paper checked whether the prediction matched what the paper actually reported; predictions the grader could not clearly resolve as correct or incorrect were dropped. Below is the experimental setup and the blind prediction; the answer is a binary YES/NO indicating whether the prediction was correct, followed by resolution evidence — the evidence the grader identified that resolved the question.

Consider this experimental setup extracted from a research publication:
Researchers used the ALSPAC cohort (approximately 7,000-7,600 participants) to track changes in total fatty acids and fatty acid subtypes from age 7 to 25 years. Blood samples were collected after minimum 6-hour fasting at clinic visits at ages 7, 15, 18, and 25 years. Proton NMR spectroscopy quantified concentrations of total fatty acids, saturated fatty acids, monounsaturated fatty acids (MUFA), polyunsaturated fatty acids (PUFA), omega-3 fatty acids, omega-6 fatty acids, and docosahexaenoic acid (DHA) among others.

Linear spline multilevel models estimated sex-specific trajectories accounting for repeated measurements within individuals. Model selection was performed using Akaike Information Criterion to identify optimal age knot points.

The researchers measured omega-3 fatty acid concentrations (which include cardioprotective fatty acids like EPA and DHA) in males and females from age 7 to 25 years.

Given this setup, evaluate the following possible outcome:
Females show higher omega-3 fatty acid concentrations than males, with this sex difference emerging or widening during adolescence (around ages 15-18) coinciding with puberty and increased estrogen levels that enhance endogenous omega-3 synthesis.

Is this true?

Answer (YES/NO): NO